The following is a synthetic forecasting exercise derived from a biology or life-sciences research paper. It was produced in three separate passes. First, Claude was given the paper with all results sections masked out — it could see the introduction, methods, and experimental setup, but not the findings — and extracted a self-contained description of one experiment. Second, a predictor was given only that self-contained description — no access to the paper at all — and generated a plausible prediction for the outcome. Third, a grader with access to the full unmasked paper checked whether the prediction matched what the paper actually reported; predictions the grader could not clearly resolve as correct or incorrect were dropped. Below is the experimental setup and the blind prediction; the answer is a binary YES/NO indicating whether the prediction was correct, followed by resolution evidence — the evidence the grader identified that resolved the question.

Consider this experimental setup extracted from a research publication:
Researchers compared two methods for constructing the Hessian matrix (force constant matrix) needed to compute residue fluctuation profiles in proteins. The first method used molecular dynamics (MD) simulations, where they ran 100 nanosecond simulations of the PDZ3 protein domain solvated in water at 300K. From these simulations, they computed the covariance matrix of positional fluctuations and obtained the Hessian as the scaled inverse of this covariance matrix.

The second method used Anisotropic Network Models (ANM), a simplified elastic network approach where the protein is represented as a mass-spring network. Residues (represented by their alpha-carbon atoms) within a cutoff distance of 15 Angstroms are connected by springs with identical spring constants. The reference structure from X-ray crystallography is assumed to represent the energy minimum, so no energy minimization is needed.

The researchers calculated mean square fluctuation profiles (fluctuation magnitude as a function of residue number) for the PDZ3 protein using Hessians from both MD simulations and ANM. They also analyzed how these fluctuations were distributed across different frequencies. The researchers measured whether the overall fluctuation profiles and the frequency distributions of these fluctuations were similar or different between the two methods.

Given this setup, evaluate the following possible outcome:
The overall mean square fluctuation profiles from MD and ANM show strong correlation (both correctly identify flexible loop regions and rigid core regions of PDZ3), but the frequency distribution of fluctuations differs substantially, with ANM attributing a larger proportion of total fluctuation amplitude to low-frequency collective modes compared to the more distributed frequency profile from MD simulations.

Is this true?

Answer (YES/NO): NO